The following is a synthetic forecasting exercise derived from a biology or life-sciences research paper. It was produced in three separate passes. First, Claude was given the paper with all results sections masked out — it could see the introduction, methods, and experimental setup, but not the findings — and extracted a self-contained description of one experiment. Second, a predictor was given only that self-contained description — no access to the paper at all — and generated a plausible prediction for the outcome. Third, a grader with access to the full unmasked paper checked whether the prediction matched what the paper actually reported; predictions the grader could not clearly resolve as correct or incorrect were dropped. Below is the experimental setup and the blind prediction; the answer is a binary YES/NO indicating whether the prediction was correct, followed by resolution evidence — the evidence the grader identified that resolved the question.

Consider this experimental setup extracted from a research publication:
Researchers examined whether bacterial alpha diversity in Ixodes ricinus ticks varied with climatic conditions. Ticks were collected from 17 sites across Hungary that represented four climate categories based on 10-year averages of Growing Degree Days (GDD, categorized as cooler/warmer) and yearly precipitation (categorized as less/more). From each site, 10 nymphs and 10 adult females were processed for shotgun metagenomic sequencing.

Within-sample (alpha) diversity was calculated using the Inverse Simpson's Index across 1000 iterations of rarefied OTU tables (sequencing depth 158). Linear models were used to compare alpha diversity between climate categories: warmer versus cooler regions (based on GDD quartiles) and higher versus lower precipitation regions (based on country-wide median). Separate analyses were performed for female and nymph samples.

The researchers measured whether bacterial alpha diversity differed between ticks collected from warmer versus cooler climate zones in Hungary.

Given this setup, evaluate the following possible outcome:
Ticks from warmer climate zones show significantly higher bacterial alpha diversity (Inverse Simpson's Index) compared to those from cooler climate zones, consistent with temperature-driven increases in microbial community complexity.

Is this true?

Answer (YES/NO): NO